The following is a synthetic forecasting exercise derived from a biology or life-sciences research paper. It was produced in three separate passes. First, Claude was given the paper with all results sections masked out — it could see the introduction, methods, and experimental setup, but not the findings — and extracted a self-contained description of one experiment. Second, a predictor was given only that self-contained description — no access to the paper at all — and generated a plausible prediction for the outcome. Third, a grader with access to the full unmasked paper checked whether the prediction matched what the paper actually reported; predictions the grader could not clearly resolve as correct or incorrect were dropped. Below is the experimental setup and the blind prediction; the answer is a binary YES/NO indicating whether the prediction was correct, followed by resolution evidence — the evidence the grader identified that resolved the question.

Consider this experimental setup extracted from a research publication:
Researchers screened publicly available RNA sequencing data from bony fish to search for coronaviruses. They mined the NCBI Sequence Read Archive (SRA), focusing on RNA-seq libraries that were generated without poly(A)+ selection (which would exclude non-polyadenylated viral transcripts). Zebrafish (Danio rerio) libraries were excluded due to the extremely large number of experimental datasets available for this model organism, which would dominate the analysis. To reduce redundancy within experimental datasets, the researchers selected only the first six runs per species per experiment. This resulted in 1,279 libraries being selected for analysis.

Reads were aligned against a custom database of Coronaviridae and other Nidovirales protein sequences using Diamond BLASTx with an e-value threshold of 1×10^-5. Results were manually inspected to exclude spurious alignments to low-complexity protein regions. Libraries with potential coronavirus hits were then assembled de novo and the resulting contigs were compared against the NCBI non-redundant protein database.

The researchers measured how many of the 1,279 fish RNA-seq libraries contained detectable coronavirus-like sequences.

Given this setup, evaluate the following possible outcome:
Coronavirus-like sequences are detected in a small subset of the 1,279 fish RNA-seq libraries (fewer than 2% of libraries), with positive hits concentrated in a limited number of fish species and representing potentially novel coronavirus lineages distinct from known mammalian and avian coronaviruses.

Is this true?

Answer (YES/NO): NO